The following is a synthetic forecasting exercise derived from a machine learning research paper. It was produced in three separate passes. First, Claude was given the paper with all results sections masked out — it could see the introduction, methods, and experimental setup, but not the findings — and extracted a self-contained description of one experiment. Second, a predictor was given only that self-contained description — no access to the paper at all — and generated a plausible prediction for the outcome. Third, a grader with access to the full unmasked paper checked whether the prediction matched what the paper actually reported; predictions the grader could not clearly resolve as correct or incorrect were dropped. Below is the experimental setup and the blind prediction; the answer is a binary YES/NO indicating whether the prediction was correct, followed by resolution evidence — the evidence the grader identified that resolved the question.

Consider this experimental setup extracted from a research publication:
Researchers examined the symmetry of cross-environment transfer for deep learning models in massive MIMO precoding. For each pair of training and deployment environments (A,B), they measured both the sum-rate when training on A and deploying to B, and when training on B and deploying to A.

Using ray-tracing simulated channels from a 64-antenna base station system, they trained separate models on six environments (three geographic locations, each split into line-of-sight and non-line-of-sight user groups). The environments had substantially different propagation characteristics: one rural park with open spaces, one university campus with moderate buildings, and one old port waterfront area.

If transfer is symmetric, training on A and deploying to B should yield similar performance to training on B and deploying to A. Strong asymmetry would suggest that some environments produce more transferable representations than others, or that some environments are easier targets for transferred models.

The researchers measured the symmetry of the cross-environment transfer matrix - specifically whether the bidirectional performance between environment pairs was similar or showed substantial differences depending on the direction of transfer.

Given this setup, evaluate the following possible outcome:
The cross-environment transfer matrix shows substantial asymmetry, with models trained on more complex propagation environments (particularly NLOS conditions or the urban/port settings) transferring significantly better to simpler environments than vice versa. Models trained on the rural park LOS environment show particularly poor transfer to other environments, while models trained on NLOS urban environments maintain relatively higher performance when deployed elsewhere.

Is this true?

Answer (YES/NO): NO